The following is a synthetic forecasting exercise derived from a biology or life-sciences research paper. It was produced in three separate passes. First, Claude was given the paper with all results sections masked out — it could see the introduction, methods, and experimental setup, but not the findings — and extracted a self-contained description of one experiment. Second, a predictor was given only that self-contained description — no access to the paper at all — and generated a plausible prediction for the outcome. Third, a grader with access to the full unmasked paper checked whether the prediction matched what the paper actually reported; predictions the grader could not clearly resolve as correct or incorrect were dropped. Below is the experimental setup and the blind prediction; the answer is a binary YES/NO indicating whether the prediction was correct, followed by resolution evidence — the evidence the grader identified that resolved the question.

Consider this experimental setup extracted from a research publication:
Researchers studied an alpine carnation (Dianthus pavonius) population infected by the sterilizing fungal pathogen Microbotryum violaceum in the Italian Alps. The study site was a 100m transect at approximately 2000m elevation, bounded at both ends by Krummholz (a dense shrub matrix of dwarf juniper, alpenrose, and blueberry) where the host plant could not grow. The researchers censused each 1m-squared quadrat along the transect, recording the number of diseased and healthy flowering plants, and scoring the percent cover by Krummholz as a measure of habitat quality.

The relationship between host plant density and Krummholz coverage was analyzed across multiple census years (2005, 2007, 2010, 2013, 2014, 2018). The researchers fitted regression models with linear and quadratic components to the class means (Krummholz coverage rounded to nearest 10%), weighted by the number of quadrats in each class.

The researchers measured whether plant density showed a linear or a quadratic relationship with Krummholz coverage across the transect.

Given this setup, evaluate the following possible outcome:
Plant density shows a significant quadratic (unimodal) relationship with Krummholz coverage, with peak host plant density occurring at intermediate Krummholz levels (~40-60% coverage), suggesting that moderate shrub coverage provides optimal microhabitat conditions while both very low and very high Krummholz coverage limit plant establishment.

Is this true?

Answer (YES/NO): NO